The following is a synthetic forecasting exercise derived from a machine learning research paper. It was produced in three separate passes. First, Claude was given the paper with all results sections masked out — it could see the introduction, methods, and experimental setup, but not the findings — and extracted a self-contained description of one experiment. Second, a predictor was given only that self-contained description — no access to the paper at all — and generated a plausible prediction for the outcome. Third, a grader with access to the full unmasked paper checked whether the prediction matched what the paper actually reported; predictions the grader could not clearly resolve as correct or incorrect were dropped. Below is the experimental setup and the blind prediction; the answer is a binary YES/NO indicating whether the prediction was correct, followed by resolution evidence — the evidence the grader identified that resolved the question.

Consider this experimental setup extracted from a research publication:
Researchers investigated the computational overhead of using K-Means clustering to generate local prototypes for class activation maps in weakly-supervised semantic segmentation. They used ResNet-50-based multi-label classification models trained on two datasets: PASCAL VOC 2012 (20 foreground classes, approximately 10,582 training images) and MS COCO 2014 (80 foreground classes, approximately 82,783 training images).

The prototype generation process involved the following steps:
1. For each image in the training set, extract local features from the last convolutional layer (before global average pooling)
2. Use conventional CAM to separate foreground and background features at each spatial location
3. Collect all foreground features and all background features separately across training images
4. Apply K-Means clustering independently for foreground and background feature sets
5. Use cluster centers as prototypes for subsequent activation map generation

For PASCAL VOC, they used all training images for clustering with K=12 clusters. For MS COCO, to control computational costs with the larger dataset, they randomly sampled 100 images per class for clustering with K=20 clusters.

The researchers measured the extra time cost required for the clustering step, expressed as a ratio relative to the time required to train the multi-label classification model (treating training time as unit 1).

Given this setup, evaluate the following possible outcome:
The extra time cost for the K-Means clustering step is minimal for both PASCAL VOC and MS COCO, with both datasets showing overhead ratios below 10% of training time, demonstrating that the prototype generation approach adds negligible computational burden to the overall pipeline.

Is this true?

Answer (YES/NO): NO